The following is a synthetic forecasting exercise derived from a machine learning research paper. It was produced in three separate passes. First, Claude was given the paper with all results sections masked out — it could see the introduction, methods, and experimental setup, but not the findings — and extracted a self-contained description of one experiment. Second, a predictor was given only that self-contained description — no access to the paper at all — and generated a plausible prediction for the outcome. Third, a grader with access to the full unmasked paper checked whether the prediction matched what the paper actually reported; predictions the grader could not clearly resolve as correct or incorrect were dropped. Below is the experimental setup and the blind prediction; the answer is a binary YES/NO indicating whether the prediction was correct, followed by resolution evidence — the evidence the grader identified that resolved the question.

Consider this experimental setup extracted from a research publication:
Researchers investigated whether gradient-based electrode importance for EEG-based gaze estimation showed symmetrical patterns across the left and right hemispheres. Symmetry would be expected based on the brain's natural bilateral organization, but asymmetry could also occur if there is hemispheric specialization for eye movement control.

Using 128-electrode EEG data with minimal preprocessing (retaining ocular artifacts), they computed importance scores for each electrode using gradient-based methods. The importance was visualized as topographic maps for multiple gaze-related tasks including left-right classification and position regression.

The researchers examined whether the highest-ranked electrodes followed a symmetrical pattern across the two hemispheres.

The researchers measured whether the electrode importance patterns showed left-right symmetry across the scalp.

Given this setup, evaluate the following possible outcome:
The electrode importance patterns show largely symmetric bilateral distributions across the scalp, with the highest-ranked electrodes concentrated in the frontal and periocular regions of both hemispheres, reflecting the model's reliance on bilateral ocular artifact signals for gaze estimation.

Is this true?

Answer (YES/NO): YES